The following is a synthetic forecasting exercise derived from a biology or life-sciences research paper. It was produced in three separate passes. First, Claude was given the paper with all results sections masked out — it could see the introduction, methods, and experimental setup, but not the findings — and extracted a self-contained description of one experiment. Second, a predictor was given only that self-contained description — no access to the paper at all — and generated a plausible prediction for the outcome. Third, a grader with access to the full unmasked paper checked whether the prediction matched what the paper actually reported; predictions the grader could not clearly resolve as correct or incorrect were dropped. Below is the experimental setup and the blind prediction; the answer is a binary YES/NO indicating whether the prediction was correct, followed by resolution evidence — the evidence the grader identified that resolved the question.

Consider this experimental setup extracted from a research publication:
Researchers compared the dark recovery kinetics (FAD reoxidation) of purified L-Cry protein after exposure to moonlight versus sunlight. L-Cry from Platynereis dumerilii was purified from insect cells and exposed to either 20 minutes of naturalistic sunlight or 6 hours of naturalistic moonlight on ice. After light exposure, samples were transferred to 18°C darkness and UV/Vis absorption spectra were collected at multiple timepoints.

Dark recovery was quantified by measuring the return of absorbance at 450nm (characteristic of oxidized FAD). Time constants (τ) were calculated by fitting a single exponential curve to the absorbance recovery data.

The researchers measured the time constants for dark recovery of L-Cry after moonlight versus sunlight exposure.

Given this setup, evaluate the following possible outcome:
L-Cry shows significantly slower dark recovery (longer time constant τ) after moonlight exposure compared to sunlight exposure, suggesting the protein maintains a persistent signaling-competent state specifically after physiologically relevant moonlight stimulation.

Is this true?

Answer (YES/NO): YES